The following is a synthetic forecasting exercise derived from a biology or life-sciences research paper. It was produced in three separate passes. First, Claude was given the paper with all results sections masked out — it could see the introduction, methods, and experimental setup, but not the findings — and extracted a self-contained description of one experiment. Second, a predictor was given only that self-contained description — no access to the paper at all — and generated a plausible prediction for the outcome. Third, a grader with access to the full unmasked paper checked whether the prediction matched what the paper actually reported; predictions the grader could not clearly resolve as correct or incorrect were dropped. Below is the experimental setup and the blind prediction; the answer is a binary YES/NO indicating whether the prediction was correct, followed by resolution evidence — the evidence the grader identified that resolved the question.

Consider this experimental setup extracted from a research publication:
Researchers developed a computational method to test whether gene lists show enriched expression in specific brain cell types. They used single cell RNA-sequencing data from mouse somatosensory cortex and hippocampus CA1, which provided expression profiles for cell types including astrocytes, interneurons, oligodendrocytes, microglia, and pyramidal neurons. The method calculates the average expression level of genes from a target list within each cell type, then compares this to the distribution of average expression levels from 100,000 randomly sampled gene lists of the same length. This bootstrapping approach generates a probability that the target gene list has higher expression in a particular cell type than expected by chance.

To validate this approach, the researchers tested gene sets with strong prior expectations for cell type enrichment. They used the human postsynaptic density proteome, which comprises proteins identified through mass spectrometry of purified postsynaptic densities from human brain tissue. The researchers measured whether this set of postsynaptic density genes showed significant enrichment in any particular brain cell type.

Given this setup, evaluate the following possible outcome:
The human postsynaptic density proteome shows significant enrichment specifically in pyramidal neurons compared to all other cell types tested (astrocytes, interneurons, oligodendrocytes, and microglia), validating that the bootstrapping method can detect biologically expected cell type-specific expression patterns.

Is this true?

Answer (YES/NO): NO